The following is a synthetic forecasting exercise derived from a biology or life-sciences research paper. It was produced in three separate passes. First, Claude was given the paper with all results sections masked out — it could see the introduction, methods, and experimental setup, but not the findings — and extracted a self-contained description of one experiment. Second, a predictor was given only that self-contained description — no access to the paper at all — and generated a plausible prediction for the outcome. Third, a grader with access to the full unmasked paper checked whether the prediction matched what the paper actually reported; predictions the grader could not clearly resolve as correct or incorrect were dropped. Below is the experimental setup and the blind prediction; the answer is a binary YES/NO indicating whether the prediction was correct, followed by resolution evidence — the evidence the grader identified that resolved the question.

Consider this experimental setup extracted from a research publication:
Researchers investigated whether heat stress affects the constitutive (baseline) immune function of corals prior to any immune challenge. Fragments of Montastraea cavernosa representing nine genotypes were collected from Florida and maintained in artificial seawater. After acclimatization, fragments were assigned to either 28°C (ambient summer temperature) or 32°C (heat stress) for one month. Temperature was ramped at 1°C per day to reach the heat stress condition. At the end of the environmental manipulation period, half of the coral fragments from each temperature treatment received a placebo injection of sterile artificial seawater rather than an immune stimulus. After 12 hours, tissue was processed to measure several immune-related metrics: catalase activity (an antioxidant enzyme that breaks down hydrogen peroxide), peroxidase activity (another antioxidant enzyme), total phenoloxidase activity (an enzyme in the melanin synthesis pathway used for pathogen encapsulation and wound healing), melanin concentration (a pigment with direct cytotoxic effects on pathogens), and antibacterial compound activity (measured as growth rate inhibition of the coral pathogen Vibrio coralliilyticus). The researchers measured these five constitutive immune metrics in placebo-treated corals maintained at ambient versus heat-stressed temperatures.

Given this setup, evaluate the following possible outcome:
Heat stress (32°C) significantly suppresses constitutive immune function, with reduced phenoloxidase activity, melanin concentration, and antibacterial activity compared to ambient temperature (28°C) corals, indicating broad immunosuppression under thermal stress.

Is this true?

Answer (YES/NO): NO